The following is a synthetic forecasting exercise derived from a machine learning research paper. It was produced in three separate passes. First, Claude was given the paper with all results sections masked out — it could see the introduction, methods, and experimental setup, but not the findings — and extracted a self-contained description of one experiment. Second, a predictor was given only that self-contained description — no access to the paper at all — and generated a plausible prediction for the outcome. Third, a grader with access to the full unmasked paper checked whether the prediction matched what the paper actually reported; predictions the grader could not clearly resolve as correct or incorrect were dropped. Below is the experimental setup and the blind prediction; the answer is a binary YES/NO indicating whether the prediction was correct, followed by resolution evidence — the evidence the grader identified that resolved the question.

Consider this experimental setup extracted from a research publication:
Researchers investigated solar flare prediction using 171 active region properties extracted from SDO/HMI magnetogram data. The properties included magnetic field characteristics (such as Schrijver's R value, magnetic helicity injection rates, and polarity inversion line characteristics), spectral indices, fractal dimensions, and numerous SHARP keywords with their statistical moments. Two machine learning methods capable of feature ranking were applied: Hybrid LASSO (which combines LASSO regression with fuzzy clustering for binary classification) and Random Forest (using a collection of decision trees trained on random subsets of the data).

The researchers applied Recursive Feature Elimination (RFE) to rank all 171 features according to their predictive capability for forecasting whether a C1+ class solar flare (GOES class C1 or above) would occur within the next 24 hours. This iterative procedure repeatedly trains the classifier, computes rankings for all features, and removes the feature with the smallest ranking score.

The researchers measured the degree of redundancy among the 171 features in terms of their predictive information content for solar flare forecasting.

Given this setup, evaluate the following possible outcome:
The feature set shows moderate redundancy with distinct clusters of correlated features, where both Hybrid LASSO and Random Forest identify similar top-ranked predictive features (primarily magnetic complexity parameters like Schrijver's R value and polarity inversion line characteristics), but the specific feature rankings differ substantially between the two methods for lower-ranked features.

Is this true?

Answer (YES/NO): NO